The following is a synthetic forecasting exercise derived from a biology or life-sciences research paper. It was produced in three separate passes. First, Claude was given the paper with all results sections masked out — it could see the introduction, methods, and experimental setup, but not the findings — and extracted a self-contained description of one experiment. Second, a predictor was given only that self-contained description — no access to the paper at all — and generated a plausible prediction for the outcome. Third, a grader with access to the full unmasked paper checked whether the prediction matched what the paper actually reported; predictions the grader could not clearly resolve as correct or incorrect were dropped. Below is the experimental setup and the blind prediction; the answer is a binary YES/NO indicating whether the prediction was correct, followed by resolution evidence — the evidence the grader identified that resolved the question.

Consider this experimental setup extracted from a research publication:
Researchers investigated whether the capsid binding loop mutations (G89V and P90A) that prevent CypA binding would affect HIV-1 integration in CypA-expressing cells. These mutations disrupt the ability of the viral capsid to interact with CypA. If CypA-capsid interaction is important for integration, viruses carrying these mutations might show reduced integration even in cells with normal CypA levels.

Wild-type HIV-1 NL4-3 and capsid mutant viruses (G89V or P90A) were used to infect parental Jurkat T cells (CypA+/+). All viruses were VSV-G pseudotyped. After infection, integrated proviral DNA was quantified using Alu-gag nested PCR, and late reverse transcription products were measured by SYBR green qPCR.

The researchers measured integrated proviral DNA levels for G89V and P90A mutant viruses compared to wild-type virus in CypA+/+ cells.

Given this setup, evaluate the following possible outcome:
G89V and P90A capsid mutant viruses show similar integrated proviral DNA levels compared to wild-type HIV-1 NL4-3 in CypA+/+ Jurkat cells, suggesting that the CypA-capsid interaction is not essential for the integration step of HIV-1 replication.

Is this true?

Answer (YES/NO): NO